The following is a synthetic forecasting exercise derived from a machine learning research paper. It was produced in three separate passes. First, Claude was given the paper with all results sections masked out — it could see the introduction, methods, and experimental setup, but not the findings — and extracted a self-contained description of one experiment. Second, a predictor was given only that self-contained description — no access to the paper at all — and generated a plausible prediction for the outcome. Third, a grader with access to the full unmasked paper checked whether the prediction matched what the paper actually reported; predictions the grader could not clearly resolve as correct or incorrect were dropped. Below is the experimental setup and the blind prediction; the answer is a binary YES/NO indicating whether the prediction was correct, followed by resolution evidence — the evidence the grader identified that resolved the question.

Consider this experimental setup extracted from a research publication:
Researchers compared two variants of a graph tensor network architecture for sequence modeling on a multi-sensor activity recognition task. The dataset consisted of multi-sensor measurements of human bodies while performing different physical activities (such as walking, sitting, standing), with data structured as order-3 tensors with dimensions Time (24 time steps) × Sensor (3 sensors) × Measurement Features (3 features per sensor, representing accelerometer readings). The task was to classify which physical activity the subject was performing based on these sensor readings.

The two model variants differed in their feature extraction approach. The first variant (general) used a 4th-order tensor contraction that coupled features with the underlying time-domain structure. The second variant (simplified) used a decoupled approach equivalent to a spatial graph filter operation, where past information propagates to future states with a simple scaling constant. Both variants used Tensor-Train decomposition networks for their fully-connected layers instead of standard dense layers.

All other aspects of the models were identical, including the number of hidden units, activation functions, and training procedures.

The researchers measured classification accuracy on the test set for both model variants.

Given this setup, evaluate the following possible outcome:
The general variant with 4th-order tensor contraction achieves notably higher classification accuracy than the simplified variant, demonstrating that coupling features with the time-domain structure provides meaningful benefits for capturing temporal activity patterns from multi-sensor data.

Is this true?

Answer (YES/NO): NO